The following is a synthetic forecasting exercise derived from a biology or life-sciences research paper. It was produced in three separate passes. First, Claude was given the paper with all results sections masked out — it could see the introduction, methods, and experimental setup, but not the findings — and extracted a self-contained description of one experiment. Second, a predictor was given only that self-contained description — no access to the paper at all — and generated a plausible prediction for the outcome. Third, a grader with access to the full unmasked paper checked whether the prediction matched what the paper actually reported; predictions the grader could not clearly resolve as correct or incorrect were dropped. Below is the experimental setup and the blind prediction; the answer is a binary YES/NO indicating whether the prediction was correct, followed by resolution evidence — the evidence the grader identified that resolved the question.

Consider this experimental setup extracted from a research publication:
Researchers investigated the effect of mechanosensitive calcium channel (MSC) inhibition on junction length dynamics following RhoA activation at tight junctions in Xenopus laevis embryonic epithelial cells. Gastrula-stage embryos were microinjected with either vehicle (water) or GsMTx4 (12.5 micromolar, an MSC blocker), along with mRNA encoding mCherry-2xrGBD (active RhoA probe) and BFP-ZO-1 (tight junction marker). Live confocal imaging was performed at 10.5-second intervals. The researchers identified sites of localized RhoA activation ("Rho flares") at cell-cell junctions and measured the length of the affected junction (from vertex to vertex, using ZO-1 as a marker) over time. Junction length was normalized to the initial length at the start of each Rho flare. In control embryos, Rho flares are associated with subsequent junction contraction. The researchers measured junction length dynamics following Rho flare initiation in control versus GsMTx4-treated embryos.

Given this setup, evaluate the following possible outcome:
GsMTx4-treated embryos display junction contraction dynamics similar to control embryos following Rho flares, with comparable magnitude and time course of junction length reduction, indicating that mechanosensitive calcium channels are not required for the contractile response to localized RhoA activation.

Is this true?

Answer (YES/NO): NO